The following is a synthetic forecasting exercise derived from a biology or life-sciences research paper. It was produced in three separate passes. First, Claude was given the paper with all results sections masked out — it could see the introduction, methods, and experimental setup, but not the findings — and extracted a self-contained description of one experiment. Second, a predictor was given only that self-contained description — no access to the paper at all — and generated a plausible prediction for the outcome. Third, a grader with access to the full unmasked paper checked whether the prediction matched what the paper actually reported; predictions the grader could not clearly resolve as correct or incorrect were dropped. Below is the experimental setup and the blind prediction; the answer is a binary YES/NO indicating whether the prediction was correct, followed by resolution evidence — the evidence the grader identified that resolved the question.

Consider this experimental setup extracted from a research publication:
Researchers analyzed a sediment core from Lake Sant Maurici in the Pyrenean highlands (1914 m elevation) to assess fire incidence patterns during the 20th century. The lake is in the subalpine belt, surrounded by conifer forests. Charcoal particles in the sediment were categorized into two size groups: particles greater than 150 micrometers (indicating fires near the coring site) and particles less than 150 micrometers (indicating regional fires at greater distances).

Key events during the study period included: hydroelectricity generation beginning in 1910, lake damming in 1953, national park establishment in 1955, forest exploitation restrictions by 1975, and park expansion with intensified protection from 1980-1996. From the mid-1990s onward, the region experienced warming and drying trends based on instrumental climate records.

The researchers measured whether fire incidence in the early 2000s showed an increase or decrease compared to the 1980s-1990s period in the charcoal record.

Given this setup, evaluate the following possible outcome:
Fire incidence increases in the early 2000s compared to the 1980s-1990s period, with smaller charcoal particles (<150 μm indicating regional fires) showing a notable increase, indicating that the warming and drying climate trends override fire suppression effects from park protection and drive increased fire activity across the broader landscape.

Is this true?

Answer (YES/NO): YES